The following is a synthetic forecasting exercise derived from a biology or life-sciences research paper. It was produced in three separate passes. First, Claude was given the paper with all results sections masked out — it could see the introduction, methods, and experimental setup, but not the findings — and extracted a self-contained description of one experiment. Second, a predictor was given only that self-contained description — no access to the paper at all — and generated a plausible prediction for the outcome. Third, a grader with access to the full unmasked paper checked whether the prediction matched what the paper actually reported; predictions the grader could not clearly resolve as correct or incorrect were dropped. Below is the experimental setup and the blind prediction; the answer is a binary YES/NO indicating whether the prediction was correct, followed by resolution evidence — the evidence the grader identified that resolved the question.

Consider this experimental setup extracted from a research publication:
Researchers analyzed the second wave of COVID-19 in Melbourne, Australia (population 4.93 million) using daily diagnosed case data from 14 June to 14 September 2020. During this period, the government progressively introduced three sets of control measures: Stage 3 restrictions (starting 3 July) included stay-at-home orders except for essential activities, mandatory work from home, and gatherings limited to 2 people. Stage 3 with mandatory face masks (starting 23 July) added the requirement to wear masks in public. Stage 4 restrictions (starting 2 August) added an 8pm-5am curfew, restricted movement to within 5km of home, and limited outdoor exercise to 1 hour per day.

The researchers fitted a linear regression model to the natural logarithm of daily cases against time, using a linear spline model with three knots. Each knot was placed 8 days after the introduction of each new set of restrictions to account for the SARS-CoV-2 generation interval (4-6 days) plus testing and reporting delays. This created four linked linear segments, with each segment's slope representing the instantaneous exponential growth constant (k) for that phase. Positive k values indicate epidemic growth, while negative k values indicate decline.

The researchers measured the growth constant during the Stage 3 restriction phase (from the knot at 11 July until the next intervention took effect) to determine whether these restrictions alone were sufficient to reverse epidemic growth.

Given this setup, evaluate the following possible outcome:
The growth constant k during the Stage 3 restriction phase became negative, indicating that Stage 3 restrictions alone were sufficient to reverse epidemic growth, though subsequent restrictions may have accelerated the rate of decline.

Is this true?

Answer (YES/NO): NO